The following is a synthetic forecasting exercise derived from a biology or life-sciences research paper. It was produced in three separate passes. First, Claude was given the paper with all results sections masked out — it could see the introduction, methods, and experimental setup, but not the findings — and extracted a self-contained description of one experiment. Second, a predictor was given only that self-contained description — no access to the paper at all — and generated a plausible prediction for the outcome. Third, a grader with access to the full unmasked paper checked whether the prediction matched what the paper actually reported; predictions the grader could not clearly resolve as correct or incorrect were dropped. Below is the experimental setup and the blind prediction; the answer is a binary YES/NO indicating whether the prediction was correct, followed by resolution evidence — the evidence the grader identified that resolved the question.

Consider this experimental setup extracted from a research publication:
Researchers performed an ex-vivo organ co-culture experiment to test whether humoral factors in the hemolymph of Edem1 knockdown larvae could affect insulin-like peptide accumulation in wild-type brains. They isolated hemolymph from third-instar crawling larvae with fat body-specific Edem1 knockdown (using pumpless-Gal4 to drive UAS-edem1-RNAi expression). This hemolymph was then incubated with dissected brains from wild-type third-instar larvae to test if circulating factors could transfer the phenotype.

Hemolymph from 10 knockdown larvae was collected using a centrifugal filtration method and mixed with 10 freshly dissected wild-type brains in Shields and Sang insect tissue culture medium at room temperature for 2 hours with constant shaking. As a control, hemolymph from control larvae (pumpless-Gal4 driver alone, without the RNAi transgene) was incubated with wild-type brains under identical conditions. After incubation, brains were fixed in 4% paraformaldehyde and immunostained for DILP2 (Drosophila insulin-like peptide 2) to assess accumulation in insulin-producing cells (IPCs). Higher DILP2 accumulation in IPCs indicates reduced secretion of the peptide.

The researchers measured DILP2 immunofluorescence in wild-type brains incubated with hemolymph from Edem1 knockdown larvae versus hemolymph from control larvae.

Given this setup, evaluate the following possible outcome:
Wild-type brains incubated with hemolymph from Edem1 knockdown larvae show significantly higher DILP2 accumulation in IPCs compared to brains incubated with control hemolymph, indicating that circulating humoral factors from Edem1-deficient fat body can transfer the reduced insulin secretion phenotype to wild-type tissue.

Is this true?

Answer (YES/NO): YES